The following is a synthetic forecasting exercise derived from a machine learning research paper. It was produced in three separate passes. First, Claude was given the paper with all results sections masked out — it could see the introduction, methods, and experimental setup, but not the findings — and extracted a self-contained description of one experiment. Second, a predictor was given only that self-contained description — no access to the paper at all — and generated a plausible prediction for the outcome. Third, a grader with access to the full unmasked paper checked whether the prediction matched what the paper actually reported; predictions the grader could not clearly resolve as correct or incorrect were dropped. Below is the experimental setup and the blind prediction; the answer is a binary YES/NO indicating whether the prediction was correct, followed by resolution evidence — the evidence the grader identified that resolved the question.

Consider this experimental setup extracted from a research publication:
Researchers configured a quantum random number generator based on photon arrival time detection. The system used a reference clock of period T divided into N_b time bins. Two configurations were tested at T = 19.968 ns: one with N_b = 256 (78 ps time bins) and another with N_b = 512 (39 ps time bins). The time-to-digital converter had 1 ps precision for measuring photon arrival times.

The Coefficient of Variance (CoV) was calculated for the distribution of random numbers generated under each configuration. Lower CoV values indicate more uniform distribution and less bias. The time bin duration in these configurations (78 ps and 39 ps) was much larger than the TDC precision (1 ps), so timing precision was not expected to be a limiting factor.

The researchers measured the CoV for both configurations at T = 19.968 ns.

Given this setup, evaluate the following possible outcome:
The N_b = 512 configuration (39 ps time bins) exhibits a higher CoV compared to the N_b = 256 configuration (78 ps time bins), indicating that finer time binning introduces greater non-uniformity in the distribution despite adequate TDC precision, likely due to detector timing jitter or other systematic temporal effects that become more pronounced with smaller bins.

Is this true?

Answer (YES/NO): YES